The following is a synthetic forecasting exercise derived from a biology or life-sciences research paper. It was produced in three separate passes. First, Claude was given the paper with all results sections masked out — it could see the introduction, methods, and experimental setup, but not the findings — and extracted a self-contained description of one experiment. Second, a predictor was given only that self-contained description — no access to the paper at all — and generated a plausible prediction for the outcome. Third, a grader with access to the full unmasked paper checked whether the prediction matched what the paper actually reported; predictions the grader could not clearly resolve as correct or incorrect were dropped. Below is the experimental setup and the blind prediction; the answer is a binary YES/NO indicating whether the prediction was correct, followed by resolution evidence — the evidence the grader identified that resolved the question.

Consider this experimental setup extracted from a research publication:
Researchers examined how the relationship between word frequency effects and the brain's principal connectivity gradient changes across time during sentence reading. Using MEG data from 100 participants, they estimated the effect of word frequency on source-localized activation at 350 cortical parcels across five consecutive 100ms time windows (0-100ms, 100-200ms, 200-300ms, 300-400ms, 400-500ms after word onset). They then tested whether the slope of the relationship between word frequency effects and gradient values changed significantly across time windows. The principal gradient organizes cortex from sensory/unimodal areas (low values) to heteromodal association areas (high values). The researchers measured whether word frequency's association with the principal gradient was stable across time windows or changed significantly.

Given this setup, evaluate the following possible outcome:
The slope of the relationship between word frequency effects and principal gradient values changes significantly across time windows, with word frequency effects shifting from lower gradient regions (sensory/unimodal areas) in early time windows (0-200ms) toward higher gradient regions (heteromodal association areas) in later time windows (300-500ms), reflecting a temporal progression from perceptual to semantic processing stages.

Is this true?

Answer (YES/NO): NO